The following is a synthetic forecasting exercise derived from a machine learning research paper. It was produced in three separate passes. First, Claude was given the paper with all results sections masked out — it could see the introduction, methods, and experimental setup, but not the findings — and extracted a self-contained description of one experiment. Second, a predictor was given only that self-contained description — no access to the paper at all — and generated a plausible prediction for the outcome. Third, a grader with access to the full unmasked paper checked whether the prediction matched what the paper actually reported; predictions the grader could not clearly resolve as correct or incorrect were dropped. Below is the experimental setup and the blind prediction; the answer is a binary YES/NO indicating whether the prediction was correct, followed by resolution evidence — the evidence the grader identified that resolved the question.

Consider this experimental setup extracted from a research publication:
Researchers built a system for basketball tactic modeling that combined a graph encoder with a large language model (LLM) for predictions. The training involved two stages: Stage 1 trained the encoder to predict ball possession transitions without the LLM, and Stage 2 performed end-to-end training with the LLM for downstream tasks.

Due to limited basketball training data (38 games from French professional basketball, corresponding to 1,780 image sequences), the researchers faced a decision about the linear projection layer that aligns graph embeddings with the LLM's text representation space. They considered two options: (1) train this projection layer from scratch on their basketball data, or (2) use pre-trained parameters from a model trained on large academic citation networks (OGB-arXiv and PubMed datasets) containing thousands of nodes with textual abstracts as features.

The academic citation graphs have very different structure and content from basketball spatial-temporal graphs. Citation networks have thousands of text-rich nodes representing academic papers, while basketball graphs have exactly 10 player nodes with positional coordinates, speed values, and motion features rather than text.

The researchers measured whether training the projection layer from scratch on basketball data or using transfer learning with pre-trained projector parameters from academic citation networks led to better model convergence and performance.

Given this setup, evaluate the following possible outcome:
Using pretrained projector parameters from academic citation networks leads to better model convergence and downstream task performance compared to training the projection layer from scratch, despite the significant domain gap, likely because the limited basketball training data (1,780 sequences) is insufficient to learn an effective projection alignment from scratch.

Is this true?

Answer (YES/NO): YES